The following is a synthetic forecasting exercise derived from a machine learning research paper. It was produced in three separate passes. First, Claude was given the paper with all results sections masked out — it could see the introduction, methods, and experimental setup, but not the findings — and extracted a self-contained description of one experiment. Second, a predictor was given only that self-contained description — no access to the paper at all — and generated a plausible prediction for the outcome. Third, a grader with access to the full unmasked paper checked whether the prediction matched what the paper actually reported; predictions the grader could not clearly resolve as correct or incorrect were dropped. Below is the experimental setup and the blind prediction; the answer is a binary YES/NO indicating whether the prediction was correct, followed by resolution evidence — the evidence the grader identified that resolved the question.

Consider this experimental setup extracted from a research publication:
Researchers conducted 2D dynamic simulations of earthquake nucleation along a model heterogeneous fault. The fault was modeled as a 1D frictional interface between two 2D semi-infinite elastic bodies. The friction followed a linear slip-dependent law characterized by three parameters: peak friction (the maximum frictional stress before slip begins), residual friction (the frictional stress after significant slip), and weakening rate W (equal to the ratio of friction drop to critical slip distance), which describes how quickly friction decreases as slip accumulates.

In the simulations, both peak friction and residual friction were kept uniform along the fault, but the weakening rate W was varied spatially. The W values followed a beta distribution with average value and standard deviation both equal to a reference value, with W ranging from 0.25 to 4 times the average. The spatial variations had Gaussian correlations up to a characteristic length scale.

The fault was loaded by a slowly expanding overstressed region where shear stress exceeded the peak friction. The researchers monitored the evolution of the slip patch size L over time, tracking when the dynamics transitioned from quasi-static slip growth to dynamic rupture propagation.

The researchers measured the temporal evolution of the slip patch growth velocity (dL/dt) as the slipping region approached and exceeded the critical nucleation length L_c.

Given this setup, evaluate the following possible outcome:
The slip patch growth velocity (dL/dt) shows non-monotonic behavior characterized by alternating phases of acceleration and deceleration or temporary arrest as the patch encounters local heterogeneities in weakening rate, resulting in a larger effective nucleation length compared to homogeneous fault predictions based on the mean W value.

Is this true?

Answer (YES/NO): NO